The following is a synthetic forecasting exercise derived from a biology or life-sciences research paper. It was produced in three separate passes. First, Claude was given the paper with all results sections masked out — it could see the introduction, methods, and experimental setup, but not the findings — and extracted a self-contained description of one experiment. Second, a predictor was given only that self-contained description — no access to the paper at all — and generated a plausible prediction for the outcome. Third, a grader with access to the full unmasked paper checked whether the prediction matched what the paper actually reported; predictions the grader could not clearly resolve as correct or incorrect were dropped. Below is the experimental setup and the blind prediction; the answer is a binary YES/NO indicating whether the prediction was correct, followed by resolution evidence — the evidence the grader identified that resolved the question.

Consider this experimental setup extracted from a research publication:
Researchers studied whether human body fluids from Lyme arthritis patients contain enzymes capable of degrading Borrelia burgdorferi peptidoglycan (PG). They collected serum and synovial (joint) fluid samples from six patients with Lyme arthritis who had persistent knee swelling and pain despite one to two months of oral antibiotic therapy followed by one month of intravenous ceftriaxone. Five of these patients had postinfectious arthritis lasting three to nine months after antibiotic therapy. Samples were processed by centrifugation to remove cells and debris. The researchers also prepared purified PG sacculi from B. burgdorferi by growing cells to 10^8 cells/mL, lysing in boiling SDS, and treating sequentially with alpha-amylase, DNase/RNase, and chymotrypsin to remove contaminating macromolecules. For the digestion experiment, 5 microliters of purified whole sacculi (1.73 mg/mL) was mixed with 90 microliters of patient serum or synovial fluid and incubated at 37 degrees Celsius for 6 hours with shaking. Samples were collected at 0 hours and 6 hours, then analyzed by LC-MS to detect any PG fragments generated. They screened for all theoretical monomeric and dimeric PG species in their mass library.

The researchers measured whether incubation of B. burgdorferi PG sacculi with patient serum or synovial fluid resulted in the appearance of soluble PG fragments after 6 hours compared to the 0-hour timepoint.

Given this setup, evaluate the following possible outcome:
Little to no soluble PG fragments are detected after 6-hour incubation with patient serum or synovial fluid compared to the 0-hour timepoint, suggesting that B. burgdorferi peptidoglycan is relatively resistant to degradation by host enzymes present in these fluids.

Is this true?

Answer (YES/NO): NO